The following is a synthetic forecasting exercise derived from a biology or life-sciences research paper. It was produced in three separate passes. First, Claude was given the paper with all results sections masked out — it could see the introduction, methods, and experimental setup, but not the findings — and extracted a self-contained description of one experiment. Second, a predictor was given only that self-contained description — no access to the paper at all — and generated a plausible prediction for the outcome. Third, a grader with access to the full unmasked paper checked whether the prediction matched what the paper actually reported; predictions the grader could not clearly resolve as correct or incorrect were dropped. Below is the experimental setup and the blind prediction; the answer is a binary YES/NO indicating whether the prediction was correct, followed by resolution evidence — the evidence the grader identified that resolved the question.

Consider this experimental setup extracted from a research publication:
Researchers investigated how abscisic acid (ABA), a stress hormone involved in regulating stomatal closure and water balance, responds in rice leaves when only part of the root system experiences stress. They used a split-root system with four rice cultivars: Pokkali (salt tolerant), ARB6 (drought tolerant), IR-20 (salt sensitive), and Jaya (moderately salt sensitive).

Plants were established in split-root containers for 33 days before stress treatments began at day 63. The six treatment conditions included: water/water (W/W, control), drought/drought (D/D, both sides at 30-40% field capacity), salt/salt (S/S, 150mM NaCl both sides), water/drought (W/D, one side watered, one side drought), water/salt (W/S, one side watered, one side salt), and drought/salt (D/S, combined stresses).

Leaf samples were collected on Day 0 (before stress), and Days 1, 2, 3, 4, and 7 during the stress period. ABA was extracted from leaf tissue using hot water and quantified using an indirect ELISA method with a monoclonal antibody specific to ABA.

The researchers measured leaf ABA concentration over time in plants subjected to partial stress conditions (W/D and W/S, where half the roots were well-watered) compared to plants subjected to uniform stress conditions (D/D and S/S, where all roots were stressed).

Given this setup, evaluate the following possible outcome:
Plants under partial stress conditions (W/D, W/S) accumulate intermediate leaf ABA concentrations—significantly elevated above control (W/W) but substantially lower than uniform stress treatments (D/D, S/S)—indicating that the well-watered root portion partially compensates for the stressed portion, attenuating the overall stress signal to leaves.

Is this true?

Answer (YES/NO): YES